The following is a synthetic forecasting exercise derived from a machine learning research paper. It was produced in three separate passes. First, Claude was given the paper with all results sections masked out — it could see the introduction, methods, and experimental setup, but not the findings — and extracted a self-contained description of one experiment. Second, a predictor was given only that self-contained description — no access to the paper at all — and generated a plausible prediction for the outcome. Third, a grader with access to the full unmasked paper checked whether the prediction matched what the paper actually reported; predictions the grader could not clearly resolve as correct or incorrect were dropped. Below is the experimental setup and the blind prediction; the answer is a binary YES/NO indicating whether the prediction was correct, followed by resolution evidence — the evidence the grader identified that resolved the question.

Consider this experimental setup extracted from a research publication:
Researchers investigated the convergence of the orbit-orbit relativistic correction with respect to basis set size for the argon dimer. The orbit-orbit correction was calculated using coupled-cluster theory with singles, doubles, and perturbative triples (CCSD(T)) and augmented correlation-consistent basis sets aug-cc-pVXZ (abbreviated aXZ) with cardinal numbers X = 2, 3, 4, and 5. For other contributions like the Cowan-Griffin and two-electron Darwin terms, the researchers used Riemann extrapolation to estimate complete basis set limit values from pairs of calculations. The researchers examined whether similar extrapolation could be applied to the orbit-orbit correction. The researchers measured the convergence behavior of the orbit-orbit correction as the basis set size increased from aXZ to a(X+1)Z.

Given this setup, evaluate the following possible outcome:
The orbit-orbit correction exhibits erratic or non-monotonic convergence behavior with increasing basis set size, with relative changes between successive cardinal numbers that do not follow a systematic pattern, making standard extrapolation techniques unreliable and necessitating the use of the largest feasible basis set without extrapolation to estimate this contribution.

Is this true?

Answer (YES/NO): YES